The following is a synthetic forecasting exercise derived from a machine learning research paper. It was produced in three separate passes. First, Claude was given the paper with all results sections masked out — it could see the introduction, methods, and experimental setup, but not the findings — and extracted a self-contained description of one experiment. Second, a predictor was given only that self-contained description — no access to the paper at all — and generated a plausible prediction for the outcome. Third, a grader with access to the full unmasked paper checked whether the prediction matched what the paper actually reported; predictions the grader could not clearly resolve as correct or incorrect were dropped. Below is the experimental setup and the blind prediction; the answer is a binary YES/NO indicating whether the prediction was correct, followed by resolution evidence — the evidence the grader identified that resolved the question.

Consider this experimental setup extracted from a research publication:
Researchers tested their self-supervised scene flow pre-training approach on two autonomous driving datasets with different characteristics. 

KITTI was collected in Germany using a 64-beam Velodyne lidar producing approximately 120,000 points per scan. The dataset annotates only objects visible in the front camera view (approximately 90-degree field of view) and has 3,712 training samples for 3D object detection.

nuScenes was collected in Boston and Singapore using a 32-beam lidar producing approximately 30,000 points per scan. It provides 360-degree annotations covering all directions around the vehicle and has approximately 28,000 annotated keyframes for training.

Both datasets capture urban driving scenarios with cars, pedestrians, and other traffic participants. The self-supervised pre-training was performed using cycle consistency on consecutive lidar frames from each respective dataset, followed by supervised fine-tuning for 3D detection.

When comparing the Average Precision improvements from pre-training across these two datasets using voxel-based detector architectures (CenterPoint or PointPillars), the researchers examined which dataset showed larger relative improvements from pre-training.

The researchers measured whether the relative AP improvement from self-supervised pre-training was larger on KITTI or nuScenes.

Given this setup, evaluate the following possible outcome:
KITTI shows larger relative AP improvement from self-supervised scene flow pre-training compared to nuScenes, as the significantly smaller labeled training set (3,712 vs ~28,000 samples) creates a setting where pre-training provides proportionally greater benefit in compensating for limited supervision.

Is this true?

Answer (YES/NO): YES